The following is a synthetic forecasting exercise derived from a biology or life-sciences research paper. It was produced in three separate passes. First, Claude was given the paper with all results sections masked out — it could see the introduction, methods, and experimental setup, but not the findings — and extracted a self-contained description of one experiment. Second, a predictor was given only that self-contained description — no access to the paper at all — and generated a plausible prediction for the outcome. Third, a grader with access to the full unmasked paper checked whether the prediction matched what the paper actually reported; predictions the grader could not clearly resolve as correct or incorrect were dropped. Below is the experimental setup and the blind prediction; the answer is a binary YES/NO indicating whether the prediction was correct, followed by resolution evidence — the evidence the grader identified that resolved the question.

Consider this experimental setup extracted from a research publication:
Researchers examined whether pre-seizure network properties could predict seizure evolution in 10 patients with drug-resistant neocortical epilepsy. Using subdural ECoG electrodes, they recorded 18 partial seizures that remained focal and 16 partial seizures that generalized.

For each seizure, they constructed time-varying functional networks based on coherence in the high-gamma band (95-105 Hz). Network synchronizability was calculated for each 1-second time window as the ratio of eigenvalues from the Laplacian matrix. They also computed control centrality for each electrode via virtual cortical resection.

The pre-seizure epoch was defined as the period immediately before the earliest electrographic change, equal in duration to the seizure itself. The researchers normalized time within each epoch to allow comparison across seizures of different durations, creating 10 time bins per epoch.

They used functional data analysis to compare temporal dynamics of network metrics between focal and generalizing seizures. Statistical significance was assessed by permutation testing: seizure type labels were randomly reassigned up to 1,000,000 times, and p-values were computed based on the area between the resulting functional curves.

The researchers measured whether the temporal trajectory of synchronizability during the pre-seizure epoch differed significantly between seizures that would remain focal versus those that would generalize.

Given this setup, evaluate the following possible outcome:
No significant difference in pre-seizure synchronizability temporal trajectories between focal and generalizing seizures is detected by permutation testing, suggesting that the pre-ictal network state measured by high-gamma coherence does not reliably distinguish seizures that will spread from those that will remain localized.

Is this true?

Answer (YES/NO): NO